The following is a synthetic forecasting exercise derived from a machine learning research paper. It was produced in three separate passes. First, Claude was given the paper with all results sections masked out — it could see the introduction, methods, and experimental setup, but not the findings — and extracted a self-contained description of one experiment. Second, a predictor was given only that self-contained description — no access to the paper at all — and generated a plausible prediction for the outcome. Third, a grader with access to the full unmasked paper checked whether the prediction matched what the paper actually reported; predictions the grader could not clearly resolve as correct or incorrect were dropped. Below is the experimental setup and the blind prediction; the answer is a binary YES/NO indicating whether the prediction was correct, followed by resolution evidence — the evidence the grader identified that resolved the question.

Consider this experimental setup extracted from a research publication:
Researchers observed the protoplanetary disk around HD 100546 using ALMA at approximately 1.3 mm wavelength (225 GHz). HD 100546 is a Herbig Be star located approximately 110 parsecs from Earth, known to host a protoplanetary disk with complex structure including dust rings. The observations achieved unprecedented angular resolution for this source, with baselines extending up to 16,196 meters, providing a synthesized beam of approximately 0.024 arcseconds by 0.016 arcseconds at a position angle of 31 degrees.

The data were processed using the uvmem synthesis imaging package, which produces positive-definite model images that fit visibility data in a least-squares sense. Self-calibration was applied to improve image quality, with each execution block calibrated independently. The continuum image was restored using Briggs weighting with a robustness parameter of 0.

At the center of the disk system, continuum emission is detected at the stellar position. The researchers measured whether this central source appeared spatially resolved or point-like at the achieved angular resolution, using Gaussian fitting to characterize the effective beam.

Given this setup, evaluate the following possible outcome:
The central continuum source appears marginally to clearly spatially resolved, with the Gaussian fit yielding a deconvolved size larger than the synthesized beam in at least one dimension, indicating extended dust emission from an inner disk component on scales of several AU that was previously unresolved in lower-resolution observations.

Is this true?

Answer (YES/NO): NO